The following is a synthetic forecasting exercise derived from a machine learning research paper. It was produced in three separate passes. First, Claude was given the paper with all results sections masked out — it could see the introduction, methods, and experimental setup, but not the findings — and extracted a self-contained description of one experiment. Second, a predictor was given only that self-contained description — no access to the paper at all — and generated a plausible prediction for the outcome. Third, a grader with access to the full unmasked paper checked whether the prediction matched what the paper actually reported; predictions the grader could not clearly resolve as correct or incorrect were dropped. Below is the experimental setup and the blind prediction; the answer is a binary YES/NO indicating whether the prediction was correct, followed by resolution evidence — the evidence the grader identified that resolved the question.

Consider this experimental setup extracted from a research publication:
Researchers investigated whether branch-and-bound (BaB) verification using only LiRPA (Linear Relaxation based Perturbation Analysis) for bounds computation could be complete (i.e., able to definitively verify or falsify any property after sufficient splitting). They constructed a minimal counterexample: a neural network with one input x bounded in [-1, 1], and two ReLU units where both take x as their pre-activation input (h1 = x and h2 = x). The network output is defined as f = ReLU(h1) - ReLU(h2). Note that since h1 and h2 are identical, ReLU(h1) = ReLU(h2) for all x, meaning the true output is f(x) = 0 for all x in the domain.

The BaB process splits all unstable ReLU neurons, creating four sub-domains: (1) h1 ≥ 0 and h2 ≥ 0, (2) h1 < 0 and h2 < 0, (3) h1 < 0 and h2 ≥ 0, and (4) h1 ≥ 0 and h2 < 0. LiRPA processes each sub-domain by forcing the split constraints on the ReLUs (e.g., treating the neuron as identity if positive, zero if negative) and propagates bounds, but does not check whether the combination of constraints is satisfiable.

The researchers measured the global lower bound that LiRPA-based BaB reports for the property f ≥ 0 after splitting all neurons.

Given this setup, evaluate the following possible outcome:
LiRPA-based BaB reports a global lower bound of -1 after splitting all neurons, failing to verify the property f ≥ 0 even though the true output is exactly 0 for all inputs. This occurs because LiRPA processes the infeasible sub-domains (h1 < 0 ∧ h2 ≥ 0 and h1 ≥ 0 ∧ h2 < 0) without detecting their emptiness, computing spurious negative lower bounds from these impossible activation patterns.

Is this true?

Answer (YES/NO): YES